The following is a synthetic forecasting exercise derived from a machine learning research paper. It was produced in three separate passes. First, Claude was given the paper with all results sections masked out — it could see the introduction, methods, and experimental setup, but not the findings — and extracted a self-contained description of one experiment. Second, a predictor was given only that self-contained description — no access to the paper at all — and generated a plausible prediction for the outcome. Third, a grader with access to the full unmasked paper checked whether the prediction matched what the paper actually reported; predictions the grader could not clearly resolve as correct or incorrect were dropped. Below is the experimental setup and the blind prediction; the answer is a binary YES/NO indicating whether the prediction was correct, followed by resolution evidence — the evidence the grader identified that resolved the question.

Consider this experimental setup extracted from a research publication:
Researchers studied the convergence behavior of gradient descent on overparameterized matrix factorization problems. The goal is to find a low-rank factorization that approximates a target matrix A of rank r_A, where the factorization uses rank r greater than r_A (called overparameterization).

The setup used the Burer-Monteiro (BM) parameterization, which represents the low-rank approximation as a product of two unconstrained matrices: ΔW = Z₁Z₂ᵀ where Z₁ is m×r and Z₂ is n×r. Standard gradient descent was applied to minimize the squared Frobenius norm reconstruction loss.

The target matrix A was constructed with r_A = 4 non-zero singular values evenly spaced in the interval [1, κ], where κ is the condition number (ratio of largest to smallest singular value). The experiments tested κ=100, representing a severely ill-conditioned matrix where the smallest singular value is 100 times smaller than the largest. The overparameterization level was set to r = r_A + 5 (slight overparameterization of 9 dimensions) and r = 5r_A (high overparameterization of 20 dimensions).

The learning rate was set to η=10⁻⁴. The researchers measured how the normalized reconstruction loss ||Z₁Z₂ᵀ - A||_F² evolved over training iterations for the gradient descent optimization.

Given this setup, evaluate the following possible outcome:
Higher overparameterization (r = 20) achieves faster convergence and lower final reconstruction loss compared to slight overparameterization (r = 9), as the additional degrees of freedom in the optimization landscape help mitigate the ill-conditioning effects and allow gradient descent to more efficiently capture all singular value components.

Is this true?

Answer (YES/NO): NO